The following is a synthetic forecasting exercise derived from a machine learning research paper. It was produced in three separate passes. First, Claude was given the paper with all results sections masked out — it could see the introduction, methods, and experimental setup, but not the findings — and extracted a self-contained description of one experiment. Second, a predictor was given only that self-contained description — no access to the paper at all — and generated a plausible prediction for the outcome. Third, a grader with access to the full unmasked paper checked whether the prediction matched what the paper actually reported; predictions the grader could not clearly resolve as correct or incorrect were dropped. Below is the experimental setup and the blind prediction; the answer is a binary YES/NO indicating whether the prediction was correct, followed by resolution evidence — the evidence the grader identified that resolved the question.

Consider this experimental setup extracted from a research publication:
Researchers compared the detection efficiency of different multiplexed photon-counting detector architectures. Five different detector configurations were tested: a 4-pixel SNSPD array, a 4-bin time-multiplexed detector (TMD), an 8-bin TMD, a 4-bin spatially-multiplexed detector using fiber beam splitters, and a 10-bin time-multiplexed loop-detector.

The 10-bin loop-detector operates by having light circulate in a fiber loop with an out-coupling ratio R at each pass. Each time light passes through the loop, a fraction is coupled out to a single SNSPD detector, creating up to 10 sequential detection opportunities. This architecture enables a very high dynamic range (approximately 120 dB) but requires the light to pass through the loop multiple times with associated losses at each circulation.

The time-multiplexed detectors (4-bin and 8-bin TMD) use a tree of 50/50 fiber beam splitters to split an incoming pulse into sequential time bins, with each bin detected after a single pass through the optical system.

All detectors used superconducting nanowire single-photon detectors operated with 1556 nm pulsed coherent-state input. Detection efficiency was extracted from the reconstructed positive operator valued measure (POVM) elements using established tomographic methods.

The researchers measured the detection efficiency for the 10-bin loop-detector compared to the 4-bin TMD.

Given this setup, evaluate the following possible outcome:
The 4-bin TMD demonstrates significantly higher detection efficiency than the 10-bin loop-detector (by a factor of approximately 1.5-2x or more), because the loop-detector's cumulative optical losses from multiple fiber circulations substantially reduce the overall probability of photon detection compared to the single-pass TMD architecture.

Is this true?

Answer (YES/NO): YES